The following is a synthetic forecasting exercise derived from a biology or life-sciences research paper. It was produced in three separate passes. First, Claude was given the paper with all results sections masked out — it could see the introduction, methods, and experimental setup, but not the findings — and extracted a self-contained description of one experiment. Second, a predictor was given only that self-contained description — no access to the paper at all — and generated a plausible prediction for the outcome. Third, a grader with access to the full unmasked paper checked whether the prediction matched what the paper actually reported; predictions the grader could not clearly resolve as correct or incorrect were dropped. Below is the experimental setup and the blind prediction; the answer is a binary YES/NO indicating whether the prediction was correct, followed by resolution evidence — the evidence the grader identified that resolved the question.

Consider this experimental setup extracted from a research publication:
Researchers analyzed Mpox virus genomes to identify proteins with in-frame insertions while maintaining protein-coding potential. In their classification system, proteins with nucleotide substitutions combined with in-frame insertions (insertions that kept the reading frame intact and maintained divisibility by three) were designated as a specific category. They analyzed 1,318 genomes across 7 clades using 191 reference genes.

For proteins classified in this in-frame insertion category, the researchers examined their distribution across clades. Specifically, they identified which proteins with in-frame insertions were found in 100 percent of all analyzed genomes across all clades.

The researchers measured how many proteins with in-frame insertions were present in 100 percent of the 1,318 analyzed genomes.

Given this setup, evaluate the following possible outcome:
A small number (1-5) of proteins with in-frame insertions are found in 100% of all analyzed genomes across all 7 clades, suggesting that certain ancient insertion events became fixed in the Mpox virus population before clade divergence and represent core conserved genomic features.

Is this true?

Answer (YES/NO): YES